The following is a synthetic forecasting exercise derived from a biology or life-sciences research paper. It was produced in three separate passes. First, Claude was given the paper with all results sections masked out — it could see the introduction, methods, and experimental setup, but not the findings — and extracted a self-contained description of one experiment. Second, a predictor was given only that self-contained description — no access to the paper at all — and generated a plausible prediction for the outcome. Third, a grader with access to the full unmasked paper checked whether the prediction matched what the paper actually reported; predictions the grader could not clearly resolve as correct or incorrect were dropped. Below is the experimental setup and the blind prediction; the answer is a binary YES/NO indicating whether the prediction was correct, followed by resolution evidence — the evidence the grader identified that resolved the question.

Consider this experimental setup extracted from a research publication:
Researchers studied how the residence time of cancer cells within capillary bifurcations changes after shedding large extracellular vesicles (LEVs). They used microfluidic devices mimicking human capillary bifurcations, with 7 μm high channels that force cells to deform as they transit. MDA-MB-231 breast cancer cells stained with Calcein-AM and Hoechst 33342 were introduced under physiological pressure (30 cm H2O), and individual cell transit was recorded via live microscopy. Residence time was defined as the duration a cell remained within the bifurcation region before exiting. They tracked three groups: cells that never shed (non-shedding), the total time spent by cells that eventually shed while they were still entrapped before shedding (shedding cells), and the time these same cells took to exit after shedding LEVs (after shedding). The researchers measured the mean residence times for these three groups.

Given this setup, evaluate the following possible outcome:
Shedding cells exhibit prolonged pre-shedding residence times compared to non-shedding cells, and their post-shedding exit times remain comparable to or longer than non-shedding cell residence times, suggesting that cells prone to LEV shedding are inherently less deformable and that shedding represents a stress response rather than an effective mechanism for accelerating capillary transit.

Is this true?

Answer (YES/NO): NO